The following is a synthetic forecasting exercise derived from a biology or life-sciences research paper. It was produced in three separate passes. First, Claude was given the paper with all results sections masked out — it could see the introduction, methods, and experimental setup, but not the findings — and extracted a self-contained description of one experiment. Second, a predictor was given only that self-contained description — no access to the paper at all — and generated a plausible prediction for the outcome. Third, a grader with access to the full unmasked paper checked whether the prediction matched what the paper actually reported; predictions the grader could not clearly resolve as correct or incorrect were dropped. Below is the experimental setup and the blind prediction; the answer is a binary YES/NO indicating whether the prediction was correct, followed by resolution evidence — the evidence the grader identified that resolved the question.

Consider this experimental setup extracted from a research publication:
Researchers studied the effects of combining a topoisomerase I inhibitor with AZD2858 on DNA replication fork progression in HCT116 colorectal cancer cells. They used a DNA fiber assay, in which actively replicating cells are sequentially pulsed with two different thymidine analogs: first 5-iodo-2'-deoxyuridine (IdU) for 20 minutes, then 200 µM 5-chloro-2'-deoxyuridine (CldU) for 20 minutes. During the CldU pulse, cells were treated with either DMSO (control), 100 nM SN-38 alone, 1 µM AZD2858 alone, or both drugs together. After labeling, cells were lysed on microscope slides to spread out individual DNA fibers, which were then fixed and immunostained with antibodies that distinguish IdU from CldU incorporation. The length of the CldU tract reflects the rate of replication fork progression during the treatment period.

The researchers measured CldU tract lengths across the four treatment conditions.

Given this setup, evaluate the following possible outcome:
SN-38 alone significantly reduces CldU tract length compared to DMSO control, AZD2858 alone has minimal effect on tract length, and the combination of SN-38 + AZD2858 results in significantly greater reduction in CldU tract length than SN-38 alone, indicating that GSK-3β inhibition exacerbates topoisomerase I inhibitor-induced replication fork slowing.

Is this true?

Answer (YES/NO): NO